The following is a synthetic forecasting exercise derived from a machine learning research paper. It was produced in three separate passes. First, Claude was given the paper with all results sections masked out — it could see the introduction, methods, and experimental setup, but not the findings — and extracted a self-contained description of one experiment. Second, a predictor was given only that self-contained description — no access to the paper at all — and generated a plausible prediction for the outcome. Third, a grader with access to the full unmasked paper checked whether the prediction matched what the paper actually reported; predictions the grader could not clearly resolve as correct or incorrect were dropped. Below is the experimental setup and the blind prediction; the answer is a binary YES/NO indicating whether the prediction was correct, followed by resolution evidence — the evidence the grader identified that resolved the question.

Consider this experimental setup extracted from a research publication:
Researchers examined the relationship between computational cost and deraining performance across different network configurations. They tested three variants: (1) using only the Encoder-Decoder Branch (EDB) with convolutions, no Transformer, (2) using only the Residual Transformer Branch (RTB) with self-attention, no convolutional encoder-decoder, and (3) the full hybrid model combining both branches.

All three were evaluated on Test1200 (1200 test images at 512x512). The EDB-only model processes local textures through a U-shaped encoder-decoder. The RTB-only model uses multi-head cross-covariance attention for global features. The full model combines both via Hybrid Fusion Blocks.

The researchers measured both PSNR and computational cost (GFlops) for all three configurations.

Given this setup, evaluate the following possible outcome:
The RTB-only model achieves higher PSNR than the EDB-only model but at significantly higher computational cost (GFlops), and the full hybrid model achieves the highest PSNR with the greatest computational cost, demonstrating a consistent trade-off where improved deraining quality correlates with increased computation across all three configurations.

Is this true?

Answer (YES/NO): NO